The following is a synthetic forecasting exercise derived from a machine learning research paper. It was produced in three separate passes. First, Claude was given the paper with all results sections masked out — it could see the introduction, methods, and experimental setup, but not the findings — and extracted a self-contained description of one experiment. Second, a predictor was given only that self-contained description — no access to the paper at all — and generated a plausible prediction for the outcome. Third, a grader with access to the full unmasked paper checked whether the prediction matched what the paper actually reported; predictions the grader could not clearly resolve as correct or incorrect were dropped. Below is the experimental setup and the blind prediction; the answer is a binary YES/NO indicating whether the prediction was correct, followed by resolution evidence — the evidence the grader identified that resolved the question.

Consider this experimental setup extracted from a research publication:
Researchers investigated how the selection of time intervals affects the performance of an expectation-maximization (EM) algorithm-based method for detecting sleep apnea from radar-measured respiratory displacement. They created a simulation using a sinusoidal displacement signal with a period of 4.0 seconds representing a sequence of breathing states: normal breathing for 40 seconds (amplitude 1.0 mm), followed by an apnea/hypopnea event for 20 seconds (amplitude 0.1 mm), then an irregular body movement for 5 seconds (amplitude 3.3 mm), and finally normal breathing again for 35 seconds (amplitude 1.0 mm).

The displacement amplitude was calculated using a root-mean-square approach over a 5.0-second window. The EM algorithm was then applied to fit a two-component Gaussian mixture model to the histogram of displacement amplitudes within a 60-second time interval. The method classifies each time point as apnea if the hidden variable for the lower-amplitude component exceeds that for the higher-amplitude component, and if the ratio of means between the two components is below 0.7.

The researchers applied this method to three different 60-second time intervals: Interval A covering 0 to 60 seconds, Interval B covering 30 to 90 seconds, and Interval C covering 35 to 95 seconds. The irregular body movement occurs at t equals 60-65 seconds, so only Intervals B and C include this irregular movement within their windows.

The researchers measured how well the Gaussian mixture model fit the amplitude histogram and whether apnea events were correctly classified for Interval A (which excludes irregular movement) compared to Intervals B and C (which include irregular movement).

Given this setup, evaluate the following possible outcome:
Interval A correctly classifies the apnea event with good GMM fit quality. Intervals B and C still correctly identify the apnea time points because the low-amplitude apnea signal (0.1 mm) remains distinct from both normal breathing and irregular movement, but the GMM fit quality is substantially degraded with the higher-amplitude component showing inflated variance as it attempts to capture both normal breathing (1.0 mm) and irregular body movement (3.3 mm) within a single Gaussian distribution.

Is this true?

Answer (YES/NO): NO